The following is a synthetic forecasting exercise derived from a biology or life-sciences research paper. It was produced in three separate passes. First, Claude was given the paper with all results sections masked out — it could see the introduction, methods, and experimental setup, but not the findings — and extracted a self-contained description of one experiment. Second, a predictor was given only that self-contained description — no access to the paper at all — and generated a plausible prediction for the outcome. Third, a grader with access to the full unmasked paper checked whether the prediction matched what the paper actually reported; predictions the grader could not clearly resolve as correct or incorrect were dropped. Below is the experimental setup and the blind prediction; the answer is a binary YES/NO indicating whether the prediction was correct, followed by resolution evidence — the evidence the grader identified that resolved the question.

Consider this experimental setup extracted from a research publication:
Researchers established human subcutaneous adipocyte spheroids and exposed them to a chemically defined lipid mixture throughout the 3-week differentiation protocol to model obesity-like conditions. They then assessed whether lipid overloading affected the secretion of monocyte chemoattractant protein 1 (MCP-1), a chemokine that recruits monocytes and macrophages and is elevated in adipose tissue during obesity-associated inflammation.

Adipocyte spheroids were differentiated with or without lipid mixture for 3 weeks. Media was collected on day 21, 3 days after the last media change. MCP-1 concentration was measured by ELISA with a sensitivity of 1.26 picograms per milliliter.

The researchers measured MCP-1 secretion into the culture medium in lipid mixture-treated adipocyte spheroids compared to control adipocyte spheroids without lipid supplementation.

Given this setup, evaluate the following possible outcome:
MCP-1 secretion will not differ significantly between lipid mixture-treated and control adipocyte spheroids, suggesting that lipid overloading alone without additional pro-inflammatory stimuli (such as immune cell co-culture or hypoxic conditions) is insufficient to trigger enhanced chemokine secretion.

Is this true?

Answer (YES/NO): NO